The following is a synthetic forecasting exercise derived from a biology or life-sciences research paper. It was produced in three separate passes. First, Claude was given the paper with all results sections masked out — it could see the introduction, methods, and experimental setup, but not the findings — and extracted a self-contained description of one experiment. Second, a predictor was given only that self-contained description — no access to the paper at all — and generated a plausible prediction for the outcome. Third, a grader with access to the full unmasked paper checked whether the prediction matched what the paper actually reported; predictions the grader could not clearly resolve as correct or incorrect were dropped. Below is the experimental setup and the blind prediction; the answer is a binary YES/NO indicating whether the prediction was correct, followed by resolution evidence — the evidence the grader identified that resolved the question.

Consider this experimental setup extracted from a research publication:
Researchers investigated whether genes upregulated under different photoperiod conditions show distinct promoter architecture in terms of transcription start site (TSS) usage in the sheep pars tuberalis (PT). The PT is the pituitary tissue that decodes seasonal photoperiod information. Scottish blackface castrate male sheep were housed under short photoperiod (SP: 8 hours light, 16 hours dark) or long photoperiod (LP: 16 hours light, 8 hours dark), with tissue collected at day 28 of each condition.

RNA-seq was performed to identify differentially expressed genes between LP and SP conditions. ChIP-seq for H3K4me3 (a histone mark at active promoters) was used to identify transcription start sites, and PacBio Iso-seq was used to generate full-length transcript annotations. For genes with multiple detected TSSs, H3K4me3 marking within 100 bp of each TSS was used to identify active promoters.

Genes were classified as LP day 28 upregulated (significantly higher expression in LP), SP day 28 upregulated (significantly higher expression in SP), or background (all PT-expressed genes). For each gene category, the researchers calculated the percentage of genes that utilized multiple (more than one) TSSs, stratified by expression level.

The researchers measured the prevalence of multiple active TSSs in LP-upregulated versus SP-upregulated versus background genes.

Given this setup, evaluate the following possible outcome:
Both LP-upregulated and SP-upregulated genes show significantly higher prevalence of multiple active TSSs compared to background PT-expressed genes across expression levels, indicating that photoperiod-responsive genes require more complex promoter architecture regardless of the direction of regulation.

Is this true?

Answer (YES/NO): NO